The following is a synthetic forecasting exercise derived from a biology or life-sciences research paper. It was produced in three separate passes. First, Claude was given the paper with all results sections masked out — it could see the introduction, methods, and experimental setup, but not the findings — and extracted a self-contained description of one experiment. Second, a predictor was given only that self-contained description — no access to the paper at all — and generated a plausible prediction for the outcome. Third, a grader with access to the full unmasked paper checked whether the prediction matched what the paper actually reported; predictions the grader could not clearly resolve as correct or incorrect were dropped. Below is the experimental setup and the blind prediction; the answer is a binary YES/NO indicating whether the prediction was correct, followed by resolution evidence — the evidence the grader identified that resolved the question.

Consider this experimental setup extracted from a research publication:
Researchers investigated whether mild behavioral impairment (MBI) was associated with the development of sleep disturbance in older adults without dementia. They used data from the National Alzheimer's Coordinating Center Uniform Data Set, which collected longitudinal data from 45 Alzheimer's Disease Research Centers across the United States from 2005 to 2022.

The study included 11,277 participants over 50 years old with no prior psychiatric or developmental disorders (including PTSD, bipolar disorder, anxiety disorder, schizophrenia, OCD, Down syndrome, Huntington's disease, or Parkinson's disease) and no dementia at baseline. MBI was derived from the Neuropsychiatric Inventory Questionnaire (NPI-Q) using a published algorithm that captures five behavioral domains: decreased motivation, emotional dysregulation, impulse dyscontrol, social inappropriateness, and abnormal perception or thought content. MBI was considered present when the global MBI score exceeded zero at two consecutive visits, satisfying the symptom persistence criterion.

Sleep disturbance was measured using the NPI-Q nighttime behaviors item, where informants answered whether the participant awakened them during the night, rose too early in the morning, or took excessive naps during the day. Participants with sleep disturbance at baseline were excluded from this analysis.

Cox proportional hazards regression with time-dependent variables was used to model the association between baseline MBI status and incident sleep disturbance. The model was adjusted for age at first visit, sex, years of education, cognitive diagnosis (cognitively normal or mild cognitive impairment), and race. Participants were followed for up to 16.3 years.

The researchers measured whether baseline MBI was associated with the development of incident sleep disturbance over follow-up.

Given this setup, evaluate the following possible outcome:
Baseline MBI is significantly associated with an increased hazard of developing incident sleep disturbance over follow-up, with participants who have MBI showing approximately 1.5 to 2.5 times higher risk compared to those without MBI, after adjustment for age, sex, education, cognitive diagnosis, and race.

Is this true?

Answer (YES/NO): NO